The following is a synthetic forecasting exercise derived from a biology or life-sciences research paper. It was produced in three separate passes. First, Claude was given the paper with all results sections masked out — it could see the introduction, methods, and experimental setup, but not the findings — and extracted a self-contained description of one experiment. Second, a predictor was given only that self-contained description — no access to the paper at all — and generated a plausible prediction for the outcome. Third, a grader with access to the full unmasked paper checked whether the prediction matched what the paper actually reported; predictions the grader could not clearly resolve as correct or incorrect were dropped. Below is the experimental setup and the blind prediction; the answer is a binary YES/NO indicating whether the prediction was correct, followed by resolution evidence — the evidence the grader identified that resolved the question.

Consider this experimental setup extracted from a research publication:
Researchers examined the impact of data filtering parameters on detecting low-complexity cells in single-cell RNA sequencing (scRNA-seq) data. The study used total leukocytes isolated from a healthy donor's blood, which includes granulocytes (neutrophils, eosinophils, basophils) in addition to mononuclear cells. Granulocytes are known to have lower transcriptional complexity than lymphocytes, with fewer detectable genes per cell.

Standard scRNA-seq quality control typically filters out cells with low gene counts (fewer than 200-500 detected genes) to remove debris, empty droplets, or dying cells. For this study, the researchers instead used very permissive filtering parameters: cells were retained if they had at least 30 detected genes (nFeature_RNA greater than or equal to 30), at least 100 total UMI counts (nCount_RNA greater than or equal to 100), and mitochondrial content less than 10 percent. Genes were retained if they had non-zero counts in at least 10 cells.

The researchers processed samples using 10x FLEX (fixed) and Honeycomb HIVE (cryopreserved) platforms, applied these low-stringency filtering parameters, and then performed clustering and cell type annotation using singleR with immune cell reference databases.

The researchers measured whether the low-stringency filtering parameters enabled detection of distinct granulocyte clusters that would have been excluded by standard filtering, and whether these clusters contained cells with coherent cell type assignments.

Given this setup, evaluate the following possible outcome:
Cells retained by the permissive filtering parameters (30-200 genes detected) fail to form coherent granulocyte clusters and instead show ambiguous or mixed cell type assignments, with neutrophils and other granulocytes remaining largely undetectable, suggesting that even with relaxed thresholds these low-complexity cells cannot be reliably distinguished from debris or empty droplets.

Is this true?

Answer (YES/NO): NO